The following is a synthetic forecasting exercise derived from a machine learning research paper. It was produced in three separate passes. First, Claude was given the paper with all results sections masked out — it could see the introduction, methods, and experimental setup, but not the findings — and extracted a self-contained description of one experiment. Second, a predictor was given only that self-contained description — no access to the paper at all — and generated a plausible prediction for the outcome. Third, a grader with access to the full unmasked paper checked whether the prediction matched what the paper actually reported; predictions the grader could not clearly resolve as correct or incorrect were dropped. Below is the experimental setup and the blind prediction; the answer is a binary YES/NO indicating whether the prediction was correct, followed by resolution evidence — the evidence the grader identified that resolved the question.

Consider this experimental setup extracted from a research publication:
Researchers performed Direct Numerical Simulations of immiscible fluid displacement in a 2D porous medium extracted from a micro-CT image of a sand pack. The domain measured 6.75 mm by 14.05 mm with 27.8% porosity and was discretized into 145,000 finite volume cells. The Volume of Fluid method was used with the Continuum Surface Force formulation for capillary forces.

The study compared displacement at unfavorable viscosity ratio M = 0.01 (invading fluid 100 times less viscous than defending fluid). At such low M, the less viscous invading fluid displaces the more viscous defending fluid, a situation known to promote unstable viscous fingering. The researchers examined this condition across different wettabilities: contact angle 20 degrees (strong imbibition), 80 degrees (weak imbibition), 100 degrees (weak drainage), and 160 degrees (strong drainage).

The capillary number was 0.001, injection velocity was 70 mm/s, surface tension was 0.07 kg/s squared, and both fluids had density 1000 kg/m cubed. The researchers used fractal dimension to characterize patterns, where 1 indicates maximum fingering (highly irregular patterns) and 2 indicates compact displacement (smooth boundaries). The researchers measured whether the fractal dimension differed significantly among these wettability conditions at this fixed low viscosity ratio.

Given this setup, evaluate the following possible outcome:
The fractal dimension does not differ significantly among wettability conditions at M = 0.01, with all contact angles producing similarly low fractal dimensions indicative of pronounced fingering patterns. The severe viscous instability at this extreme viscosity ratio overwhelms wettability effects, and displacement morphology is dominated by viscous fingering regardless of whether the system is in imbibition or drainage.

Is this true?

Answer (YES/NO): NO